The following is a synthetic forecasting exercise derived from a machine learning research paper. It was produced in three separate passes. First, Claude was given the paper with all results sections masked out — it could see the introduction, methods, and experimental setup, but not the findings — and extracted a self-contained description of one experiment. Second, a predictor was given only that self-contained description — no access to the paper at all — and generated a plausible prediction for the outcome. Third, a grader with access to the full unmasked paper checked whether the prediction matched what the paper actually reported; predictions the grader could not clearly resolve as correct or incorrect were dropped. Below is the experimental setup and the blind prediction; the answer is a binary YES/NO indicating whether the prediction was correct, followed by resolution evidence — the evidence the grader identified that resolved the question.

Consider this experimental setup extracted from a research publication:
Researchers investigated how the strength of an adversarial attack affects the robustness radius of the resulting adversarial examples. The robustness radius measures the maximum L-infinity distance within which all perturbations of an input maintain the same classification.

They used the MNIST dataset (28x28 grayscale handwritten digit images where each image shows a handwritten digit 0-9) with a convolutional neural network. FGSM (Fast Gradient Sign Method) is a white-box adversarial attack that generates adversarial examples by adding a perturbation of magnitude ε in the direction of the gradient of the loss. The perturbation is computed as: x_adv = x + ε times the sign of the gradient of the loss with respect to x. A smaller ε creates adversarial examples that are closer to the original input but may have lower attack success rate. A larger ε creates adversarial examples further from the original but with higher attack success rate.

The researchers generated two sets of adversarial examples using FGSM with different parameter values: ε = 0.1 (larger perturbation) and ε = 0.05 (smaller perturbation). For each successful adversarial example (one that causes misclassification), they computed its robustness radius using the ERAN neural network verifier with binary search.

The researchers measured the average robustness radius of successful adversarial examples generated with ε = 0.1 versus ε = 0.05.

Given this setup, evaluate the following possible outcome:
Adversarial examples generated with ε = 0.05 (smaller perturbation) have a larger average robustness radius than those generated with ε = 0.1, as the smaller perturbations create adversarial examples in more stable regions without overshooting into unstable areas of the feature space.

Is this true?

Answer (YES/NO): NO